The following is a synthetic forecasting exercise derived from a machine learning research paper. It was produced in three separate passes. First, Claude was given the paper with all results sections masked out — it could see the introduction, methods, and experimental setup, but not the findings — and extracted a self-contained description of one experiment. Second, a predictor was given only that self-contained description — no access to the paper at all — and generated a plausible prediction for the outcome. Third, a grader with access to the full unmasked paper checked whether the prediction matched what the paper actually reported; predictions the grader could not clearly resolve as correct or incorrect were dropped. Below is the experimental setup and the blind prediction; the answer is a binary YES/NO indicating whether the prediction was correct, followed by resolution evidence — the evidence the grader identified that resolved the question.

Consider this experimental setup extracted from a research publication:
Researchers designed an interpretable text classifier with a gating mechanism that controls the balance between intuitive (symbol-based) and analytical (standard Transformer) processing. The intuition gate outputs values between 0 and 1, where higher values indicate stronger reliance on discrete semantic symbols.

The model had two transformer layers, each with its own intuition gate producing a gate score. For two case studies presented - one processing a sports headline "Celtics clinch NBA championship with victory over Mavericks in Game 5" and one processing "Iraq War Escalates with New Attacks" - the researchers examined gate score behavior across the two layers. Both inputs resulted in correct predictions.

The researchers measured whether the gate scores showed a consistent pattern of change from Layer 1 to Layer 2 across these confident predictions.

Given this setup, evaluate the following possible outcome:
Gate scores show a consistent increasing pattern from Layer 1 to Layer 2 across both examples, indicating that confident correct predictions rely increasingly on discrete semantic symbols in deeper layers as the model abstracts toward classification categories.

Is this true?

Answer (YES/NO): YES